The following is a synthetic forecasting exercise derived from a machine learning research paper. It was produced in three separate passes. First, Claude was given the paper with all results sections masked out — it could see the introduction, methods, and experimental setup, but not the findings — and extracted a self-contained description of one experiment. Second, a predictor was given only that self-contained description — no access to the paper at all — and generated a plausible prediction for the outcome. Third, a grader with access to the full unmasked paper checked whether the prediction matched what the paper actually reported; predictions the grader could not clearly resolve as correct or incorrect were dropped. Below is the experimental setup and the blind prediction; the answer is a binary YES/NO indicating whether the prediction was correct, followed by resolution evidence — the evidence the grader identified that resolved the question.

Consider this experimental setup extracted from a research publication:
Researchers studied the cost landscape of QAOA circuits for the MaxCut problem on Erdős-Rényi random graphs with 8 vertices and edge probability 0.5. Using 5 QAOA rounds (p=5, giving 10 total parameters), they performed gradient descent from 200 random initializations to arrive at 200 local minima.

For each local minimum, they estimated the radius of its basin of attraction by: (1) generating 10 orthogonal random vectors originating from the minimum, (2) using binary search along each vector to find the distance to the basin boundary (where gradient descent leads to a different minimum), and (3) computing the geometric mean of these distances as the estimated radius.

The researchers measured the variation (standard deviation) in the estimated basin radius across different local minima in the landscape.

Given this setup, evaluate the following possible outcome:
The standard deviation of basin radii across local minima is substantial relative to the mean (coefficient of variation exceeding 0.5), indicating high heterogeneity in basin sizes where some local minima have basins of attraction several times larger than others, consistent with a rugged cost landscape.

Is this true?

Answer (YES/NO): NO